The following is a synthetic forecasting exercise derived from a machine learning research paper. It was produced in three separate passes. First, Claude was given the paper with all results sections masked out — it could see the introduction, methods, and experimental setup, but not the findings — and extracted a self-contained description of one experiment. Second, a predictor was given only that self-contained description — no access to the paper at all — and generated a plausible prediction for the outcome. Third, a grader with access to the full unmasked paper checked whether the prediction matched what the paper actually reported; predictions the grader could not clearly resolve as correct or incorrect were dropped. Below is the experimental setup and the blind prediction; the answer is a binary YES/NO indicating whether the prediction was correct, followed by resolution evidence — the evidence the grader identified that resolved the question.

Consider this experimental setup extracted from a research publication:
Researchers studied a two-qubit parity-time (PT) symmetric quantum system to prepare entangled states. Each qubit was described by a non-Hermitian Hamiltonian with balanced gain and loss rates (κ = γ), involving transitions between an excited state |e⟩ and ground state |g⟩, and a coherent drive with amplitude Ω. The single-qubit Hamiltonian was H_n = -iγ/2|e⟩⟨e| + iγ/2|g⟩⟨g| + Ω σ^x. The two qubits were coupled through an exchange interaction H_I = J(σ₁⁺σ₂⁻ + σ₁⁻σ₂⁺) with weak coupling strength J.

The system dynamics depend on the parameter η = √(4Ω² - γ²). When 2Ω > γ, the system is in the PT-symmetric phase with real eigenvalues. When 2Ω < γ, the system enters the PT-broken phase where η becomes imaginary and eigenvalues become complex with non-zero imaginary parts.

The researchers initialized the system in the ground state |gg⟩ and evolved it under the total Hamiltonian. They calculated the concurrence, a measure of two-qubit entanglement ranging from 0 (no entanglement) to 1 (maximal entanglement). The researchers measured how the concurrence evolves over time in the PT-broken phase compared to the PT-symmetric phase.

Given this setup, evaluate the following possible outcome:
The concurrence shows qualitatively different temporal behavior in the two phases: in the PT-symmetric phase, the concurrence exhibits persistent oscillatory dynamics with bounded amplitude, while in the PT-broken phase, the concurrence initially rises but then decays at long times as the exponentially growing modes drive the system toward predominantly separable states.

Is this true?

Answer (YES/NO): NO